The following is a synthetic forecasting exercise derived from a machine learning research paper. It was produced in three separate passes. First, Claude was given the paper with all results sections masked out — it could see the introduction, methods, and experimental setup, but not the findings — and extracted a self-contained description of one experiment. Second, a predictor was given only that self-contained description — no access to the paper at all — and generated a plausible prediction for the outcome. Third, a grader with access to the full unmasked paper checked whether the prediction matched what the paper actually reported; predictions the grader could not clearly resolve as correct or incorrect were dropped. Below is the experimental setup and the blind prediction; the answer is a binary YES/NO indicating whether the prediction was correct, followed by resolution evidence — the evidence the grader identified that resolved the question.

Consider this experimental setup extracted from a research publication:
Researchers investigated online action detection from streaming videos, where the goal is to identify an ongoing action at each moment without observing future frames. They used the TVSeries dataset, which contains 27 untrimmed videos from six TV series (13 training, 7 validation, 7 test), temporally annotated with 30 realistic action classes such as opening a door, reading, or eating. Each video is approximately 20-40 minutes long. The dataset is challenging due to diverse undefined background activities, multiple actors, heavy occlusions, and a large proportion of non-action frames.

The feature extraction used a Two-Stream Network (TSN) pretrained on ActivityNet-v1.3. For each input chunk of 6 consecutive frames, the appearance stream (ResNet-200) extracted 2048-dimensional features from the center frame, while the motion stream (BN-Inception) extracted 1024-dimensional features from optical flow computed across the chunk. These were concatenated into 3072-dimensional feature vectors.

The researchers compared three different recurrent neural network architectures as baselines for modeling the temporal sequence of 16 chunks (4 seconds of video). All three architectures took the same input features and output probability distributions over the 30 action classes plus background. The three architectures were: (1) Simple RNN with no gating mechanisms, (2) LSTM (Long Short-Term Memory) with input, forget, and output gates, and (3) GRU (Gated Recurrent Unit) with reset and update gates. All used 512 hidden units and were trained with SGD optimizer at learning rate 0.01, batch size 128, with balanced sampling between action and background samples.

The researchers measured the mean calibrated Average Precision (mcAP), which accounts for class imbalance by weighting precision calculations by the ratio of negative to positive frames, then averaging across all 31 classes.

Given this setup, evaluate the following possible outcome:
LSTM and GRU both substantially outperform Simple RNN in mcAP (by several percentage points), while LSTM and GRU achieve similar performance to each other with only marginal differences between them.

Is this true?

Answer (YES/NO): NO